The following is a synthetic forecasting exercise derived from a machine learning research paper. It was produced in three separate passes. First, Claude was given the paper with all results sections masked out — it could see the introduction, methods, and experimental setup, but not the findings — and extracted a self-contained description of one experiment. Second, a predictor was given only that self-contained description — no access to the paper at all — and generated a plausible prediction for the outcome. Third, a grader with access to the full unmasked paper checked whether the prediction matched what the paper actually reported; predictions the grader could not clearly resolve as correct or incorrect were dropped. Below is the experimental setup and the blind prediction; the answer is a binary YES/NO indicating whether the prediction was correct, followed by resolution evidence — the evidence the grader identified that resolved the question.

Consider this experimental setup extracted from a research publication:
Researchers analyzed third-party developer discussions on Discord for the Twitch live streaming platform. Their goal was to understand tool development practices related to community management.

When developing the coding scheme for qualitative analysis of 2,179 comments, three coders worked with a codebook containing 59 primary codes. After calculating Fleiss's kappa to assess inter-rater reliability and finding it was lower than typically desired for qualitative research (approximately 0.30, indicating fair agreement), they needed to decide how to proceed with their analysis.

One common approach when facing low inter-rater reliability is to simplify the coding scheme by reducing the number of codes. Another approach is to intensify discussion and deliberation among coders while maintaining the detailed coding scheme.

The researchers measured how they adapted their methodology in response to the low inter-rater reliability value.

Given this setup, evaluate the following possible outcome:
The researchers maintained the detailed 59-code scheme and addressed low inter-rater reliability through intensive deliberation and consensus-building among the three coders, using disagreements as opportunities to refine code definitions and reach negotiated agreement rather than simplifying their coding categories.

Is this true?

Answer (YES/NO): YES